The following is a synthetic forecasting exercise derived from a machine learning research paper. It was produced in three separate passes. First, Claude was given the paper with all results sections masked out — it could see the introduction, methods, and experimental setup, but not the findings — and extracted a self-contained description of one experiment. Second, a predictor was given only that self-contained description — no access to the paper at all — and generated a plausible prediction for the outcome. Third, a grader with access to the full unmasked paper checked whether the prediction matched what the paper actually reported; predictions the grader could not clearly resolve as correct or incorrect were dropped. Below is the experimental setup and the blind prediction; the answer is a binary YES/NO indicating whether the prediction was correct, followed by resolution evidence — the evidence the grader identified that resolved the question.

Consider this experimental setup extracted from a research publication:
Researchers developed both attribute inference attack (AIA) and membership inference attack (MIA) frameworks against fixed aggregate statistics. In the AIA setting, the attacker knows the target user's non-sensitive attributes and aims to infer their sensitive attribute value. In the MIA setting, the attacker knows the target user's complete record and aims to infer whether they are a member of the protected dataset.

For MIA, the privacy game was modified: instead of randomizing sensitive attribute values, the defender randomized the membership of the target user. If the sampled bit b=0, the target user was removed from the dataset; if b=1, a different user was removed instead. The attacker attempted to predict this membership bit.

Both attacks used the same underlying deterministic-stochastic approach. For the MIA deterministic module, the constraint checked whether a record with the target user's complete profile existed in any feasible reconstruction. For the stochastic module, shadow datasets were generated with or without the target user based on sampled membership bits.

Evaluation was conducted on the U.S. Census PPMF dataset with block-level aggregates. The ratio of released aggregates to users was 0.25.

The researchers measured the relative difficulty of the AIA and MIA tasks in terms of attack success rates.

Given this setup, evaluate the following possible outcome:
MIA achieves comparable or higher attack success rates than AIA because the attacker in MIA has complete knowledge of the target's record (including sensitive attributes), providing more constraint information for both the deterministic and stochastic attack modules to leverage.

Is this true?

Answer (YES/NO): YES